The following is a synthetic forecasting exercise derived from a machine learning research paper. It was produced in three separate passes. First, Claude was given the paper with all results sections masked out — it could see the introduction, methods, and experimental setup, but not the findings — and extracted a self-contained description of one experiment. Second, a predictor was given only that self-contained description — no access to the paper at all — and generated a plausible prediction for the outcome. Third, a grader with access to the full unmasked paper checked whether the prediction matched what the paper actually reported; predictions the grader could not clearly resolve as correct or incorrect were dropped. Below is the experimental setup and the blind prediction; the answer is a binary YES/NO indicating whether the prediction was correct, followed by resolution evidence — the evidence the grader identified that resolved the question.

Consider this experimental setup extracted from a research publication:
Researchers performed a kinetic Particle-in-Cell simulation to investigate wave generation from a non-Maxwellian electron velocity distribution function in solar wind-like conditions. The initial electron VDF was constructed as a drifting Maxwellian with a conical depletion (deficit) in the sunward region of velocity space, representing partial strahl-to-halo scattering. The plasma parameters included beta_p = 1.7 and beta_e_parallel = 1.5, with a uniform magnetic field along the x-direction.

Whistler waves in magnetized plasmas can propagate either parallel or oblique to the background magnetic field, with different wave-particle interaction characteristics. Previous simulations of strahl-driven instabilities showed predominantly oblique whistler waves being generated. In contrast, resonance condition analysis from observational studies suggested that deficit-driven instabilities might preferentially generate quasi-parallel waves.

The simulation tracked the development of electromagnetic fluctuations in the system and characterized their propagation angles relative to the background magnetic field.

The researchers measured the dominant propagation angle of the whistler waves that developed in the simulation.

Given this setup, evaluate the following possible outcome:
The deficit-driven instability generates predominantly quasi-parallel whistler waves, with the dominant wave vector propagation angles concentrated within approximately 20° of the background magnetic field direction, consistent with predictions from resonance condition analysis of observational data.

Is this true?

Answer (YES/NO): YES